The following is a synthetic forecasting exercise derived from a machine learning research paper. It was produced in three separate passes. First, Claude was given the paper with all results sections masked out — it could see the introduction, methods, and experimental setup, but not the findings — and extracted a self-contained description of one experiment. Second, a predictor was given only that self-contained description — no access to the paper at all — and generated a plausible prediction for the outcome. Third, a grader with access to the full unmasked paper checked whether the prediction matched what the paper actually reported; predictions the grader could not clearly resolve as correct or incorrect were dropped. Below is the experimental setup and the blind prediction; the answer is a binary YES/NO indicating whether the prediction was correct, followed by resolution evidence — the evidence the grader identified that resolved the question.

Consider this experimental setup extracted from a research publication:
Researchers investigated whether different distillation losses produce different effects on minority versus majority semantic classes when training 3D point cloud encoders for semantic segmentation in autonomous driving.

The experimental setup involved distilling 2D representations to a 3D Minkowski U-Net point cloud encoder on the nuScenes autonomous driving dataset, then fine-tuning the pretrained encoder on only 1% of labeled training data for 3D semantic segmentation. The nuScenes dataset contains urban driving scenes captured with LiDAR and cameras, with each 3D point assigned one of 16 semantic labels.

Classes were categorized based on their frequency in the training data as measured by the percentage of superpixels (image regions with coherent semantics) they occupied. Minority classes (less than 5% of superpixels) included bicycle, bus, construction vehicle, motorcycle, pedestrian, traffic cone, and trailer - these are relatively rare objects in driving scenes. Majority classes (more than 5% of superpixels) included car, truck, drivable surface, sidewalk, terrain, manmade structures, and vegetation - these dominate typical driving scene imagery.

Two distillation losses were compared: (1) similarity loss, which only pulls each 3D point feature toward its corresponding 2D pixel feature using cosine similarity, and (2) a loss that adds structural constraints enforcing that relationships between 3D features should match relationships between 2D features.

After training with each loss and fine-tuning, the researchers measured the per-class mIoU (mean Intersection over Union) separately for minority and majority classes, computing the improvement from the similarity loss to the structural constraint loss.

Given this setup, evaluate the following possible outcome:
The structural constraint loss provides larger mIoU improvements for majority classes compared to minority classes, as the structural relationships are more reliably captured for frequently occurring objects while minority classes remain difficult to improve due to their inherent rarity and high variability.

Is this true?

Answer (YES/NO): NO